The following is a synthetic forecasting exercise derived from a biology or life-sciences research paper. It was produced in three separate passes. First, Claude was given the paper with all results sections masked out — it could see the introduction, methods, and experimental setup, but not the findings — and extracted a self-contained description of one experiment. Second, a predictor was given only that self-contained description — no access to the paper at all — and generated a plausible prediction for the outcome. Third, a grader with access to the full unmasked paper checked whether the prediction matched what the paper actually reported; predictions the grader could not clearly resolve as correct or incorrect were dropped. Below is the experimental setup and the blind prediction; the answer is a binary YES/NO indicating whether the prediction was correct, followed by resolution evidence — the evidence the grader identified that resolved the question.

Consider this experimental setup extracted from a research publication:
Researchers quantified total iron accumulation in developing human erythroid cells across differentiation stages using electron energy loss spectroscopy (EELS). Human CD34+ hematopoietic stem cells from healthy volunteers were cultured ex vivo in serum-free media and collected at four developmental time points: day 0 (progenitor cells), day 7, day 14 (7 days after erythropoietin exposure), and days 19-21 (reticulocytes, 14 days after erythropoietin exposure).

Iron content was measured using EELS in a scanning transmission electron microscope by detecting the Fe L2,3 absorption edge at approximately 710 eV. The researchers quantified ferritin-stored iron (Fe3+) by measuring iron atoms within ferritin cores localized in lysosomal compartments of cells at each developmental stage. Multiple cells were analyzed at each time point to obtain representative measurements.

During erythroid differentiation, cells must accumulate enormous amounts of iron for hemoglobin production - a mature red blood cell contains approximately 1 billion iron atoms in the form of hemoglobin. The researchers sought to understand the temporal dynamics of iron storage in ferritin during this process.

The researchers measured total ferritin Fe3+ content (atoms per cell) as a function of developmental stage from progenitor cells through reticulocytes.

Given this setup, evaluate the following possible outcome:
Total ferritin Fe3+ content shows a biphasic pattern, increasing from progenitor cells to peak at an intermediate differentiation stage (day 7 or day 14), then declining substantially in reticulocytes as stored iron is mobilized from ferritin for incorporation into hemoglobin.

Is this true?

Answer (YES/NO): YES